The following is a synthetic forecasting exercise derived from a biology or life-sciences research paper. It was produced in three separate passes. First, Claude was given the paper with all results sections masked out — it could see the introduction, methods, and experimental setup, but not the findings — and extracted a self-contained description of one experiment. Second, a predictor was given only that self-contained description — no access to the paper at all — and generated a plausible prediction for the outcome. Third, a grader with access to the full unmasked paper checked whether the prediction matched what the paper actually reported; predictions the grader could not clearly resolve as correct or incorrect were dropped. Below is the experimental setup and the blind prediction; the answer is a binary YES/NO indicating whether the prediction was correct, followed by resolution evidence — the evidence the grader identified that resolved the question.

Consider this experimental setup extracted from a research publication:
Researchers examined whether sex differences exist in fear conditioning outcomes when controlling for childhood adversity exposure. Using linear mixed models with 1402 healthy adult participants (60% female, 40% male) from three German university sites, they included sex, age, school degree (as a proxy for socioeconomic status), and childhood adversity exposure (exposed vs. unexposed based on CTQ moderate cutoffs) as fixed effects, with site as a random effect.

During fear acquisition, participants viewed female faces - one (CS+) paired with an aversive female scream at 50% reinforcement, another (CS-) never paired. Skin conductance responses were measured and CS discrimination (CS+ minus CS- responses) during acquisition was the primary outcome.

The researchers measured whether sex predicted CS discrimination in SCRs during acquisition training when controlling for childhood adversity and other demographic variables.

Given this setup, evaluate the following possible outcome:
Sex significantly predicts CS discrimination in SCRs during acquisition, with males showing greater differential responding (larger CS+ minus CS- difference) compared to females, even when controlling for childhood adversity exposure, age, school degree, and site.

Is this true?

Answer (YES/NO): NO